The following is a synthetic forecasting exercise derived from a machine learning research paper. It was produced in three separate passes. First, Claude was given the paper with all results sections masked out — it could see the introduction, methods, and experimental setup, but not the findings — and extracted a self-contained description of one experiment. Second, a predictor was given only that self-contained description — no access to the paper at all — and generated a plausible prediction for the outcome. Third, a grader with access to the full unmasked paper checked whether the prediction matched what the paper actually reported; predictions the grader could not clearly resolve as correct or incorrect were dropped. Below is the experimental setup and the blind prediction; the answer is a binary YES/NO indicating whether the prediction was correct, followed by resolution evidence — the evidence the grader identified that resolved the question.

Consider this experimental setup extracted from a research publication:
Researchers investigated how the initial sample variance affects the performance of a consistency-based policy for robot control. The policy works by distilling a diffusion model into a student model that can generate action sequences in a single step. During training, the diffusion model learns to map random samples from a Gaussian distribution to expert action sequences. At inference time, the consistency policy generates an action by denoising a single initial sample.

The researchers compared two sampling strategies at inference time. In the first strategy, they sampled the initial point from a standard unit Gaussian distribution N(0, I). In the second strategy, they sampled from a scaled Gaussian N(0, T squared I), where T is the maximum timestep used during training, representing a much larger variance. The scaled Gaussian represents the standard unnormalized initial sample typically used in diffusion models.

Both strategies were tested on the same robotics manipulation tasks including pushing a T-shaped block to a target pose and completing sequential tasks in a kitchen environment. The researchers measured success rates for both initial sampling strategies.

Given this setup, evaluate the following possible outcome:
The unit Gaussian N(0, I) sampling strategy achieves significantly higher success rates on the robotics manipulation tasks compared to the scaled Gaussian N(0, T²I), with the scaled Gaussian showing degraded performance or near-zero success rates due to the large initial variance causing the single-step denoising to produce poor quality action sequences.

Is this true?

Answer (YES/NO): NO